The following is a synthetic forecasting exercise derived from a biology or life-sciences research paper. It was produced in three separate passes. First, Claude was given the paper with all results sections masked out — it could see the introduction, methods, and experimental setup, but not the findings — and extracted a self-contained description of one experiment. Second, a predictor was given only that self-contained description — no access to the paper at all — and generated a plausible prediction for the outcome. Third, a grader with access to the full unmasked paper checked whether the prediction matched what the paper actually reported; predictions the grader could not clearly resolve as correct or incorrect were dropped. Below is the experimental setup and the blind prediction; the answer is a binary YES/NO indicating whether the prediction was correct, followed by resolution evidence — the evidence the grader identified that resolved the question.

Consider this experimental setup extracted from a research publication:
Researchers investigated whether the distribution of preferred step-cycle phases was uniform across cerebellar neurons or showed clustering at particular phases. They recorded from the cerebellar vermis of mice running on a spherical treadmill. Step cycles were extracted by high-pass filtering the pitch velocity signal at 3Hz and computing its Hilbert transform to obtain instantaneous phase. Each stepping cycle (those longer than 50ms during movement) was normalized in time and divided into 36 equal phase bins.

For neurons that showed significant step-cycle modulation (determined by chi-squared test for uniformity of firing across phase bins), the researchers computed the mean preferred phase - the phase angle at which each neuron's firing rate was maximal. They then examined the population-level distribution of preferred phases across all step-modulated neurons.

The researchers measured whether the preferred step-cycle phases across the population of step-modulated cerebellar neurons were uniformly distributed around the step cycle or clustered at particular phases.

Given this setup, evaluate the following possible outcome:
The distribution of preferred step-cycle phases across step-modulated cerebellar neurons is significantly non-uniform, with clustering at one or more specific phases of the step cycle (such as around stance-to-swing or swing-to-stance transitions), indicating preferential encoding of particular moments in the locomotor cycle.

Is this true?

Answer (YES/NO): NO